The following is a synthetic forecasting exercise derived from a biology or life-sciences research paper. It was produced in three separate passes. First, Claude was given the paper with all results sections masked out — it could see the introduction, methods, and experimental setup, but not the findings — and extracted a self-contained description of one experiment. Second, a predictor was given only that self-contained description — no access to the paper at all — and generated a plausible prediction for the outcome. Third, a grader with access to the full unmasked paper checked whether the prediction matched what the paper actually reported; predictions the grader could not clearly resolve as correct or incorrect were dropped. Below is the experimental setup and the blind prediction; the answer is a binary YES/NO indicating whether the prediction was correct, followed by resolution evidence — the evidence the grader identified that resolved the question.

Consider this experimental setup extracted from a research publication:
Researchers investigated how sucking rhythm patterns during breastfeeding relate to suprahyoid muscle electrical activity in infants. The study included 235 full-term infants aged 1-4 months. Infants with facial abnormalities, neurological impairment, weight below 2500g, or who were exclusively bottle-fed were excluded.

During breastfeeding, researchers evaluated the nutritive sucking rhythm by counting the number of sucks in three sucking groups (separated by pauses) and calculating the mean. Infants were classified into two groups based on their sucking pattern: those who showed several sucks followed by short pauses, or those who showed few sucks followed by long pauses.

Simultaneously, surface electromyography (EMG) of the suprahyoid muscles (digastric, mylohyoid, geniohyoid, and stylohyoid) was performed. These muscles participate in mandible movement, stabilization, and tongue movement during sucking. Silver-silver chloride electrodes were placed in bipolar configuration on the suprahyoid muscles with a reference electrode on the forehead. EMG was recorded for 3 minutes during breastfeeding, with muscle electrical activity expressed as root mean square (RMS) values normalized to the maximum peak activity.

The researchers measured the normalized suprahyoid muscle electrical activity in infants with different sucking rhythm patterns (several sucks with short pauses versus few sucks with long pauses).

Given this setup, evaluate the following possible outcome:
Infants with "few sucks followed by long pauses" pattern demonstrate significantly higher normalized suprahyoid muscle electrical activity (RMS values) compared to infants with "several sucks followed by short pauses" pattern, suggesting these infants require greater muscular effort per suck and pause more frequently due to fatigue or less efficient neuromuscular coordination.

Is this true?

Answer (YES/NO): NO